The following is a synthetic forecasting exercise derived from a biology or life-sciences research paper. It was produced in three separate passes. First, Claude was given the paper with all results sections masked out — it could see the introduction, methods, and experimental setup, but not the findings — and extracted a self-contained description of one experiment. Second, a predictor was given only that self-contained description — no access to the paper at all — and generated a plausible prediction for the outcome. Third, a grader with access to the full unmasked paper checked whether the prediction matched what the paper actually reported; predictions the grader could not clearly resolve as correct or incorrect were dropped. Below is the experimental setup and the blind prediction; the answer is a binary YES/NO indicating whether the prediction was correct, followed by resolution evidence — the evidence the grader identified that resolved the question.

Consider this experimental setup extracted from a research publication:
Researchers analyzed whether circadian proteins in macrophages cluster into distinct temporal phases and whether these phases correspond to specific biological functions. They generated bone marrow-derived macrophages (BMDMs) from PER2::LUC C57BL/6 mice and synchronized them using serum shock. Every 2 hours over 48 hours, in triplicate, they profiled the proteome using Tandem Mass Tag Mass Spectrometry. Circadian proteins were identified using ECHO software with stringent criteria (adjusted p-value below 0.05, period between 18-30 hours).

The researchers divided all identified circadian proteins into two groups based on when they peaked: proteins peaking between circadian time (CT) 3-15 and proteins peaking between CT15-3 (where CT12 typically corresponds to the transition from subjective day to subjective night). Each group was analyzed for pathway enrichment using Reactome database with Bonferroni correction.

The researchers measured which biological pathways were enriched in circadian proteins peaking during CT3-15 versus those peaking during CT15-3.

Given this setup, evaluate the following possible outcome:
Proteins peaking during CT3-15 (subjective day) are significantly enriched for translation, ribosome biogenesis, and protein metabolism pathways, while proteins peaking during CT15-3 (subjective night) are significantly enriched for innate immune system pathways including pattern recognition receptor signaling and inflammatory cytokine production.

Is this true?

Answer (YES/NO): NO